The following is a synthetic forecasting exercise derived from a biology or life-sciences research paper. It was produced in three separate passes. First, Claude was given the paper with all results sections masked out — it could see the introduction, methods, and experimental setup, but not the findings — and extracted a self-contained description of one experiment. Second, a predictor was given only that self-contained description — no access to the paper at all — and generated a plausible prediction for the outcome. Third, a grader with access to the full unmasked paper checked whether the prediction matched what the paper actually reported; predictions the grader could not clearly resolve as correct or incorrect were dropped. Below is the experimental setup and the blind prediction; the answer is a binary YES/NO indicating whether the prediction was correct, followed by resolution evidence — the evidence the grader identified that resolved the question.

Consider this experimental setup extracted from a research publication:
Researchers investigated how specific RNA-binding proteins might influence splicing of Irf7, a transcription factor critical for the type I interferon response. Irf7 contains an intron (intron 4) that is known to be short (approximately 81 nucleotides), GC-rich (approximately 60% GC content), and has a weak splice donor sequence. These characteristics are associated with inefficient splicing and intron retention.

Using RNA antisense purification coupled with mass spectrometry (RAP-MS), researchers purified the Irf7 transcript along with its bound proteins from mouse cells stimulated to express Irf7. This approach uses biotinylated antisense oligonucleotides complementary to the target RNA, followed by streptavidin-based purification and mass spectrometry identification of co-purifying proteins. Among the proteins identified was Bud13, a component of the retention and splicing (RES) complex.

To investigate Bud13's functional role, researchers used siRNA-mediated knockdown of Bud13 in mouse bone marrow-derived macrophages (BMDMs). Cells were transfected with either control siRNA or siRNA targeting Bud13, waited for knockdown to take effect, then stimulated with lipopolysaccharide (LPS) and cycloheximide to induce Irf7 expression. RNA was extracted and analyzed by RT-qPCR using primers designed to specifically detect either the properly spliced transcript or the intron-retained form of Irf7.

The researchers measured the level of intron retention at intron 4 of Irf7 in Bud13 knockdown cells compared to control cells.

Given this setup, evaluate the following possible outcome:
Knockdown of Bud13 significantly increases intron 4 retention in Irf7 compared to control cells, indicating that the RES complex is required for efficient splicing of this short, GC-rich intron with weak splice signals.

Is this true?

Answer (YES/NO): YES